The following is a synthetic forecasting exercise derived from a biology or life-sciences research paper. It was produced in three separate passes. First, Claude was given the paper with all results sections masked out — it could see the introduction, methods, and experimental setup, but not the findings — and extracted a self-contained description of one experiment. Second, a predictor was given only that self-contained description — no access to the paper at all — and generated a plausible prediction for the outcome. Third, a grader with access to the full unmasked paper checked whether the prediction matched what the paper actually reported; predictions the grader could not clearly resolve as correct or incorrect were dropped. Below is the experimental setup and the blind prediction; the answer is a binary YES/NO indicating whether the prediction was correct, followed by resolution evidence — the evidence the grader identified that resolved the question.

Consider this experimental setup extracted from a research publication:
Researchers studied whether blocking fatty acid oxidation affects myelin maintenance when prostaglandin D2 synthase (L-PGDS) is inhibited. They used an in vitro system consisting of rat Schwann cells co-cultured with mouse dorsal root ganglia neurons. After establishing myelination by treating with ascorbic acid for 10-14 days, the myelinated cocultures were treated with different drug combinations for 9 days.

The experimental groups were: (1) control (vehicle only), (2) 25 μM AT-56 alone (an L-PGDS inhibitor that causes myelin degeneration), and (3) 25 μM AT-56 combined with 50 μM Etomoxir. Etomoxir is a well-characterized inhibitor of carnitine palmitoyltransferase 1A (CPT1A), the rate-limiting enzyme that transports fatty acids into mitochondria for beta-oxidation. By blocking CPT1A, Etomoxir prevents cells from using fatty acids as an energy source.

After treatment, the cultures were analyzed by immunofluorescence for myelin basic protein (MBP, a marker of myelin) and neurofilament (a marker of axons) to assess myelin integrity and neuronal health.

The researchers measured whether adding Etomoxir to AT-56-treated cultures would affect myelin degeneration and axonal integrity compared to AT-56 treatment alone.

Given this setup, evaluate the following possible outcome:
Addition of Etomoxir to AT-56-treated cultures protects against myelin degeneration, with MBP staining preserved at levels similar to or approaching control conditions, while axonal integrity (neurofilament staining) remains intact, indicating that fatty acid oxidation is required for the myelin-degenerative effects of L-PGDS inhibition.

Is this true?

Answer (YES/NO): NO